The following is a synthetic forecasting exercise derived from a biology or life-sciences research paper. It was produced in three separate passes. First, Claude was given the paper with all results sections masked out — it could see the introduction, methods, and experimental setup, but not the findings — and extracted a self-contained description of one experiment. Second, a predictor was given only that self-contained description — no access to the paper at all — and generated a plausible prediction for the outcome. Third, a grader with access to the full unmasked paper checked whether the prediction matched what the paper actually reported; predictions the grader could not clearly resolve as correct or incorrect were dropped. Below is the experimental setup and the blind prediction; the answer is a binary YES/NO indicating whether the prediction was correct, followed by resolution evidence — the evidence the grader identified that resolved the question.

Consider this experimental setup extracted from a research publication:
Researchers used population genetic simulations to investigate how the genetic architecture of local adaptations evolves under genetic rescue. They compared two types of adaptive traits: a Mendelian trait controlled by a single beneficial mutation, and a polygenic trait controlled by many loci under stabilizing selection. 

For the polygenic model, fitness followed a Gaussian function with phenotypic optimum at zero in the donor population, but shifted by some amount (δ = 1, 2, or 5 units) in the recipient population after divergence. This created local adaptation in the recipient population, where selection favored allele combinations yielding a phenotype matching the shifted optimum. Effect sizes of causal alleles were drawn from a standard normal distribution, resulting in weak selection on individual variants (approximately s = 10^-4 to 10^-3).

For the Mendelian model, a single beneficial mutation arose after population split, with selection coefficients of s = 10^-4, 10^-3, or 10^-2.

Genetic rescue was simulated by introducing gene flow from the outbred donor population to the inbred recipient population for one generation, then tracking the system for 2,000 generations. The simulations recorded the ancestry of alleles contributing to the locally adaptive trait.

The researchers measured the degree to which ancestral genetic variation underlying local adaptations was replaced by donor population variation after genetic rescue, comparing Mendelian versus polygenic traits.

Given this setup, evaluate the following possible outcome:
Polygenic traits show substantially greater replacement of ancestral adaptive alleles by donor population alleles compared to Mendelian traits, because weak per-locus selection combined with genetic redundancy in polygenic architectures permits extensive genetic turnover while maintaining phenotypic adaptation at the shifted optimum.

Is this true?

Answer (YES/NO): YES